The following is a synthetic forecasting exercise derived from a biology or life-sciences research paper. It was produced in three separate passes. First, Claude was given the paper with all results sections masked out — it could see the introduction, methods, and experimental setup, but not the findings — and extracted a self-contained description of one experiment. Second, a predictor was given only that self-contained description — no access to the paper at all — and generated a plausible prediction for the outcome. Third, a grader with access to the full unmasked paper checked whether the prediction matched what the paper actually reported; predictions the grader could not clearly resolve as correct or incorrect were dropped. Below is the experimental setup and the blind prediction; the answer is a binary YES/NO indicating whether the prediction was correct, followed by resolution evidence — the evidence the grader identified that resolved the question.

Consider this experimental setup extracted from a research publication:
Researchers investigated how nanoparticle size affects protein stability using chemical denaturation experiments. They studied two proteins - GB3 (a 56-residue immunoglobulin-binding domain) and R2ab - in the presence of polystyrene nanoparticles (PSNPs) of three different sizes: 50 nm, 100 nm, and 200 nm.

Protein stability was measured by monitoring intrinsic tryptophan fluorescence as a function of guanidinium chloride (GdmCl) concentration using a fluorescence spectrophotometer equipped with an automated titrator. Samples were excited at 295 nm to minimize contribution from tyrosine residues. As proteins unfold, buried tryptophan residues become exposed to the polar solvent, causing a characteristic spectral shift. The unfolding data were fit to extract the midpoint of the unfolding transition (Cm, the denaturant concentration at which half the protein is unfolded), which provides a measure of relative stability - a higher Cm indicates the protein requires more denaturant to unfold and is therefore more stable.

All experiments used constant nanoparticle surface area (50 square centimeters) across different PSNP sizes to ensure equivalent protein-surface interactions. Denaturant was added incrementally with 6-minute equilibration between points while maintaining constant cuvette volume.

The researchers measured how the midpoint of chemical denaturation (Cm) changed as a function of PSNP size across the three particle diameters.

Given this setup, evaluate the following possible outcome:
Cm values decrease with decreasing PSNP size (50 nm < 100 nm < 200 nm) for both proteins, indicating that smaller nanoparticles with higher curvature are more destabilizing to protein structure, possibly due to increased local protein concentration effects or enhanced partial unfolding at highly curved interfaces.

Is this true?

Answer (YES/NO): YES